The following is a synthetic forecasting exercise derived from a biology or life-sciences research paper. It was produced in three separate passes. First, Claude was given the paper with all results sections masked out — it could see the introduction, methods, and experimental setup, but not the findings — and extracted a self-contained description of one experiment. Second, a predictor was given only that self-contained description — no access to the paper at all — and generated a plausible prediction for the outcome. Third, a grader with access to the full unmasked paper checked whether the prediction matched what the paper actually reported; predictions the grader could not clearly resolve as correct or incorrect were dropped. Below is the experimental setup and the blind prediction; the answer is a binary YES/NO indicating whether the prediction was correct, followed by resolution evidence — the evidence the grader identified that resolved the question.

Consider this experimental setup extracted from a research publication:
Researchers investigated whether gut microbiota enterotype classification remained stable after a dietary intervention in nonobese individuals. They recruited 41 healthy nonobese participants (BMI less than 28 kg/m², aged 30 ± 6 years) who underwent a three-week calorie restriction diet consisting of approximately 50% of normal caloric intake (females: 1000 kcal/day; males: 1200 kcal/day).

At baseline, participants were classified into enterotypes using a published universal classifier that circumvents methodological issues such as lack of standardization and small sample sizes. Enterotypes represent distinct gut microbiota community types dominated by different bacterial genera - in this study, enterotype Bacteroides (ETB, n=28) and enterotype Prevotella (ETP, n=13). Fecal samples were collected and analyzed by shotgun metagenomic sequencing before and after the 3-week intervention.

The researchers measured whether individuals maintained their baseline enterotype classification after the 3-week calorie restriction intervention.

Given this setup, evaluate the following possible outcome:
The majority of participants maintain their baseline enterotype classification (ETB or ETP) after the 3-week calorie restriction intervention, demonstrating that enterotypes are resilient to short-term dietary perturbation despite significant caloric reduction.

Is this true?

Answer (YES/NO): YES